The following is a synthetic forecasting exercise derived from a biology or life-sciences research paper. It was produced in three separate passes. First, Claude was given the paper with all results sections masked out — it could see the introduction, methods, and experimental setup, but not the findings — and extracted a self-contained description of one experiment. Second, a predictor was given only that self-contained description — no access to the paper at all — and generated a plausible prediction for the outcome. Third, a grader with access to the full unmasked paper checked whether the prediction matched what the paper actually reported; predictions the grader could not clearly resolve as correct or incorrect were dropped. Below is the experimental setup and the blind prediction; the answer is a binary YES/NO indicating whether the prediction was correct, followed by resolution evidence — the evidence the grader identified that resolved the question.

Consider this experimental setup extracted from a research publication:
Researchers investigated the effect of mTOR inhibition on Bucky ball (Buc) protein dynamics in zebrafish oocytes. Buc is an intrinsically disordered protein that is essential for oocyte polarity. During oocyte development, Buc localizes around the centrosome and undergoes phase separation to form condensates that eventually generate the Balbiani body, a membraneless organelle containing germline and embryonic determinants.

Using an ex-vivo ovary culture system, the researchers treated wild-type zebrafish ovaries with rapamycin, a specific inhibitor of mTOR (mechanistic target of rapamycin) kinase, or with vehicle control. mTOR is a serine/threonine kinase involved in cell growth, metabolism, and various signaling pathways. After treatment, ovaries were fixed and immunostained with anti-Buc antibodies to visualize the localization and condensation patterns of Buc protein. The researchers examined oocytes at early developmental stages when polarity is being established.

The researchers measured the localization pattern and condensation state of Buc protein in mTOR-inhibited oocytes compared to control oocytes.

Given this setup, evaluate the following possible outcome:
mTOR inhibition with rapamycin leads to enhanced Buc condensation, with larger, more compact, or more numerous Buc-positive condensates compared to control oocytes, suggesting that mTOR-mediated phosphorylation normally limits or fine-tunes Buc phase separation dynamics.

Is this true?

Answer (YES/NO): NO